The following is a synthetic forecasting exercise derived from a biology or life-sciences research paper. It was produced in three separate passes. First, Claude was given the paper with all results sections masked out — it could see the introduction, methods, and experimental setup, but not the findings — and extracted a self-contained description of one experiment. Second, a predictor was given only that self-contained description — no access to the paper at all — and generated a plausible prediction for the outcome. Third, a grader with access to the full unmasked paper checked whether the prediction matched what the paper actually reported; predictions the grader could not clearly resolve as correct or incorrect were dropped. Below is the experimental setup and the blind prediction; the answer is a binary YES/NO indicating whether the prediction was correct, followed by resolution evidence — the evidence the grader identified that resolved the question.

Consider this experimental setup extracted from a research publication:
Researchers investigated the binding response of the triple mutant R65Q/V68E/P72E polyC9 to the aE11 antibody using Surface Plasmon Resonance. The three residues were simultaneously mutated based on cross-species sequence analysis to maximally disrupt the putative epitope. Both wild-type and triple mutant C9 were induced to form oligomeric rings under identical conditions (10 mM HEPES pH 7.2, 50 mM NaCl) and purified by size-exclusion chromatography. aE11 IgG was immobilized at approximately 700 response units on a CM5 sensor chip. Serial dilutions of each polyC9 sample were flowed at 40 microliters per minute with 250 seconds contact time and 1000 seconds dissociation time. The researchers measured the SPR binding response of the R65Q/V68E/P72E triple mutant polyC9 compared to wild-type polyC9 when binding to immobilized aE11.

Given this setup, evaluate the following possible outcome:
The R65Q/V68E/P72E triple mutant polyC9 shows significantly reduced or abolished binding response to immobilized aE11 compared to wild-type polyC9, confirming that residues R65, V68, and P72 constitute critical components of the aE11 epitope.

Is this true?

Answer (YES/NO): YES